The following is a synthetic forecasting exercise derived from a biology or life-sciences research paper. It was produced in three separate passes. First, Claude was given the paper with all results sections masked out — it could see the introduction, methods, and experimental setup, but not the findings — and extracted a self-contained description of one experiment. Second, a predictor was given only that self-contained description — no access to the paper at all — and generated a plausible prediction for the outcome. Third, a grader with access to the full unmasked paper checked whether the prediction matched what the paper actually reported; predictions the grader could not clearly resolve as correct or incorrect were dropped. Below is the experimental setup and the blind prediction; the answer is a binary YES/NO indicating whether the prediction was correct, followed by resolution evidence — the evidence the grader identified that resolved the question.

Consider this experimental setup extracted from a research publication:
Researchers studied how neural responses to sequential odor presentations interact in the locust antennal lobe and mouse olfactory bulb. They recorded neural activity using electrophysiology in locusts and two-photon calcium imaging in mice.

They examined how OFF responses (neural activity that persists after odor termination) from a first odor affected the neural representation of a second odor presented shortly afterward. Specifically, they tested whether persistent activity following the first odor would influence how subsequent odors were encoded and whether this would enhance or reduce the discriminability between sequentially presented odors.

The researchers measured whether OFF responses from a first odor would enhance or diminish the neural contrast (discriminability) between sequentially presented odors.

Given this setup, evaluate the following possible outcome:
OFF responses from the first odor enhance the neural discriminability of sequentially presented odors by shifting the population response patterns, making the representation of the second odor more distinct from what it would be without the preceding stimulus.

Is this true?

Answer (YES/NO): YES